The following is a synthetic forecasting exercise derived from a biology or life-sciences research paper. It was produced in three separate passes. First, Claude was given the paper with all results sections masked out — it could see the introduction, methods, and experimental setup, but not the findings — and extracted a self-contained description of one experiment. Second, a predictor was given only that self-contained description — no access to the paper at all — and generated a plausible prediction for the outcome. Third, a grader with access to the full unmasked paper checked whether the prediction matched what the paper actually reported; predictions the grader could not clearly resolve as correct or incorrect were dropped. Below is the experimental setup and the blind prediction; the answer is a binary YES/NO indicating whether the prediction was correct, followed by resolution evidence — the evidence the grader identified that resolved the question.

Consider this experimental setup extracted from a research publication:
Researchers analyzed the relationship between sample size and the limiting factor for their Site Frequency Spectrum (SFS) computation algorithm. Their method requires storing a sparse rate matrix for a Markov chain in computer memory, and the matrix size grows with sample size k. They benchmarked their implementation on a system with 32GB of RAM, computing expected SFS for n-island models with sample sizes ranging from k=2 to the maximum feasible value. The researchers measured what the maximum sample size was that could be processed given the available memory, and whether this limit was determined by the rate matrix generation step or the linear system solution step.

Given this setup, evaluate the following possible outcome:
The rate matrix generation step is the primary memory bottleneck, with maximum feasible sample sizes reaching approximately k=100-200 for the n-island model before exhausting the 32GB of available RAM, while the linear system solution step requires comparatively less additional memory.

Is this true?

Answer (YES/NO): NO